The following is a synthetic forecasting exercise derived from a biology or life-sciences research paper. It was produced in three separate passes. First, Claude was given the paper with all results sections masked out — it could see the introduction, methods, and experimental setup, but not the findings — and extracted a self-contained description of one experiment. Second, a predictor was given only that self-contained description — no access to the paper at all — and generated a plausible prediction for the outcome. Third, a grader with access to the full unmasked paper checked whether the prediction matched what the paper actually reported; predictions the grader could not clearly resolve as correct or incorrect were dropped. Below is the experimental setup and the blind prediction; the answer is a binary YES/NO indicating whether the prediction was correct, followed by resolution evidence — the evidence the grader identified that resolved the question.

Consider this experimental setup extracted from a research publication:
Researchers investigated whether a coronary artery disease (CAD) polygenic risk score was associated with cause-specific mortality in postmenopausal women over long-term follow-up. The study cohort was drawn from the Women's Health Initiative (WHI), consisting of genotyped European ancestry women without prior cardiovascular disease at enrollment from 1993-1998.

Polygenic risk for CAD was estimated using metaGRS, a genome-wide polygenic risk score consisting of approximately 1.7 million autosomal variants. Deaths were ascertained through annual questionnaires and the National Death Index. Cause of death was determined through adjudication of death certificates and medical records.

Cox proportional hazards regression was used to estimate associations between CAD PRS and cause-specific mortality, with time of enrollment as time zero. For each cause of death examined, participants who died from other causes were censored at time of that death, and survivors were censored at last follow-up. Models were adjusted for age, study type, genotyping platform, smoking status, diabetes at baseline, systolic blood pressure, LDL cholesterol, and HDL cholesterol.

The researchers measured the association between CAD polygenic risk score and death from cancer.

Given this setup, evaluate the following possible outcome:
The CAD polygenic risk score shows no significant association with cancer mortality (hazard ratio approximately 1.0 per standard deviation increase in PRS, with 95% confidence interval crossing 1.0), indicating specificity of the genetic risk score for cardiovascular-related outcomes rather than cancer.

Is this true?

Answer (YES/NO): NO